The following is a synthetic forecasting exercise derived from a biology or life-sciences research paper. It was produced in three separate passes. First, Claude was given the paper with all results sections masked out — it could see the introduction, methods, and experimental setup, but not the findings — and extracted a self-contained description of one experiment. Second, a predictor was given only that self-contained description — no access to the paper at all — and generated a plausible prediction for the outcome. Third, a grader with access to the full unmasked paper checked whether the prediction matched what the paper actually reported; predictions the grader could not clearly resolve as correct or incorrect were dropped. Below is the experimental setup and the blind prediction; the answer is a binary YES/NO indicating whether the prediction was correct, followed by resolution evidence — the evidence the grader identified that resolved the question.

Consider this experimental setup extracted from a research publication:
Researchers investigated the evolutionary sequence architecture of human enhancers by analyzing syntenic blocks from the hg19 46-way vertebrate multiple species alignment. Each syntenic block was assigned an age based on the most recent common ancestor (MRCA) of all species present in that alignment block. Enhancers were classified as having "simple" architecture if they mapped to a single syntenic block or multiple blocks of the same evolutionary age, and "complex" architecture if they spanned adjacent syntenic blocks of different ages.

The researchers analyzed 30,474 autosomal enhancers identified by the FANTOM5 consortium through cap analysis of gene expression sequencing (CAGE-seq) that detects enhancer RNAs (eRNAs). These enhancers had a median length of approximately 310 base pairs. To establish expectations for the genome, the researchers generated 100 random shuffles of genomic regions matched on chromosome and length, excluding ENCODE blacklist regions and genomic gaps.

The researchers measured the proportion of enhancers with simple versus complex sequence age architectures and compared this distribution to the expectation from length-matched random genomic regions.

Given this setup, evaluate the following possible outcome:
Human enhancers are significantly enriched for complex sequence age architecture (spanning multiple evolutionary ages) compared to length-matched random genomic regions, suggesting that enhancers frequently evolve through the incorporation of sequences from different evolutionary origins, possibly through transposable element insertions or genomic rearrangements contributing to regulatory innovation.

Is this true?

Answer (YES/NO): NO